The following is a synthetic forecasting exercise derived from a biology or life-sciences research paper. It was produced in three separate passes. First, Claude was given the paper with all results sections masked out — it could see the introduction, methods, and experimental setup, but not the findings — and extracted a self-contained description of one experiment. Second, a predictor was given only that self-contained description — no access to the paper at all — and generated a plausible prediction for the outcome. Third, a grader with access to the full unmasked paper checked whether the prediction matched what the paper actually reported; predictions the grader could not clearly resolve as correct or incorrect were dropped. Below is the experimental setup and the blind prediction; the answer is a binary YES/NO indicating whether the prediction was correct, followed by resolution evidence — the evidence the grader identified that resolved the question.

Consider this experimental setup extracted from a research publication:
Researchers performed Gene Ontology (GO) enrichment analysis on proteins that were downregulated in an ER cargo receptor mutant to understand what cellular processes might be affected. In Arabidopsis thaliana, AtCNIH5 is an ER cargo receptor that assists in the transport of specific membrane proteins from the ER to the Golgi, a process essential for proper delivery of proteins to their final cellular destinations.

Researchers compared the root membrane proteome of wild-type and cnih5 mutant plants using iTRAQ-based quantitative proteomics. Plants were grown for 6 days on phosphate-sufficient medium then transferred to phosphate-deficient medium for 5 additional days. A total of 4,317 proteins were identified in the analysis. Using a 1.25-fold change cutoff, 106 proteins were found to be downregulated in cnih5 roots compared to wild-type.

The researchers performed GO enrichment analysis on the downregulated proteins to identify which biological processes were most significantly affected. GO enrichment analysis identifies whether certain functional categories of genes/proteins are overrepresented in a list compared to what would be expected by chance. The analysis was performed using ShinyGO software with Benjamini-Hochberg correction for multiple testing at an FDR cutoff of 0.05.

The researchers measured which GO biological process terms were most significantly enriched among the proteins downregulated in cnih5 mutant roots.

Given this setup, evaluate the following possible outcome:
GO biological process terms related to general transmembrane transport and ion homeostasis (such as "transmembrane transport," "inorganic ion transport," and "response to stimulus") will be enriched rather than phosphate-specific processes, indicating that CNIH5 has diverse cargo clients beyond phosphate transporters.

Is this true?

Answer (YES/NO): NO